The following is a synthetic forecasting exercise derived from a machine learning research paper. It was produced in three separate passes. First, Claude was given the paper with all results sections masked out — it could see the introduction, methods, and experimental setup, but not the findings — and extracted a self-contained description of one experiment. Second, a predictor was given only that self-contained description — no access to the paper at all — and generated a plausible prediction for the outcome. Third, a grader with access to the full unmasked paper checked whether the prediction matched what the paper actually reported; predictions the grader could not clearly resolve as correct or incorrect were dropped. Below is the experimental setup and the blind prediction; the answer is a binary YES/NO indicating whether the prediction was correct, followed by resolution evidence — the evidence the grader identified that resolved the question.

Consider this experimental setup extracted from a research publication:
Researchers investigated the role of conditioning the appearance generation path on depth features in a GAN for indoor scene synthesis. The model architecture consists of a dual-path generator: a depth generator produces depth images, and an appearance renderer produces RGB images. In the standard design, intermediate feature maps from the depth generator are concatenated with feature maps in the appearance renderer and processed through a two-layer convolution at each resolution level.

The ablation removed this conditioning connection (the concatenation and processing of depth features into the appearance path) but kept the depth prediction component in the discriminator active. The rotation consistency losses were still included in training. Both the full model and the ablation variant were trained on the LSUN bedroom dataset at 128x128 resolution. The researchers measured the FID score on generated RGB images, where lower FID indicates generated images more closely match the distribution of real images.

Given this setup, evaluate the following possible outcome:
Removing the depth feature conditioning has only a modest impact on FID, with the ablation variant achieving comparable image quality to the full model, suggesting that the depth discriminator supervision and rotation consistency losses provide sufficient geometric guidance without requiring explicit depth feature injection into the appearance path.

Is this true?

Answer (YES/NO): NO